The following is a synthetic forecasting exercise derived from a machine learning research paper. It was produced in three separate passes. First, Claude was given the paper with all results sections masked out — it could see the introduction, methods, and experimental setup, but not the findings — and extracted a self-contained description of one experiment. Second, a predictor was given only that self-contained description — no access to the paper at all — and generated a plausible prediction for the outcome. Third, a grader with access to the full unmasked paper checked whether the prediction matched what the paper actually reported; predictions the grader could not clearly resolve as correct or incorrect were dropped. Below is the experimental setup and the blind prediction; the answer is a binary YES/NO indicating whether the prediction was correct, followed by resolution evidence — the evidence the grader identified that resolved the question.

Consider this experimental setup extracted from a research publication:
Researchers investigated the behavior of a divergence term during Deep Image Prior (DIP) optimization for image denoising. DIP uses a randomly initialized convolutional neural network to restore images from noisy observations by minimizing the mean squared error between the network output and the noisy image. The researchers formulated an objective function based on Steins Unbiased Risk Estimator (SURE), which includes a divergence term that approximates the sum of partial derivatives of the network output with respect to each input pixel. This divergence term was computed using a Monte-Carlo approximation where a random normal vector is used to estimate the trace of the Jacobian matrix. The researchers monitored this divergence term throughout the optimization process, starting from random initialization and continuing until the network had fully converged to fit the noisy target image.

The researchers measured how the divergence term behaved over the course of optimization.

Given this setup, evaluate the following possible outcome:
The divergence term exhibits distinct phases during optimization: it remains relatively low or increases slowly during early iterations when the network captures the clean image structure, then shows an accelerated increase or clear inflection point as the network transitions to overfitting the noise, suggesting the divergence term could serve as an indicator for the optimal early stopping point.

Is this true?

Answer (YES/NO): NO